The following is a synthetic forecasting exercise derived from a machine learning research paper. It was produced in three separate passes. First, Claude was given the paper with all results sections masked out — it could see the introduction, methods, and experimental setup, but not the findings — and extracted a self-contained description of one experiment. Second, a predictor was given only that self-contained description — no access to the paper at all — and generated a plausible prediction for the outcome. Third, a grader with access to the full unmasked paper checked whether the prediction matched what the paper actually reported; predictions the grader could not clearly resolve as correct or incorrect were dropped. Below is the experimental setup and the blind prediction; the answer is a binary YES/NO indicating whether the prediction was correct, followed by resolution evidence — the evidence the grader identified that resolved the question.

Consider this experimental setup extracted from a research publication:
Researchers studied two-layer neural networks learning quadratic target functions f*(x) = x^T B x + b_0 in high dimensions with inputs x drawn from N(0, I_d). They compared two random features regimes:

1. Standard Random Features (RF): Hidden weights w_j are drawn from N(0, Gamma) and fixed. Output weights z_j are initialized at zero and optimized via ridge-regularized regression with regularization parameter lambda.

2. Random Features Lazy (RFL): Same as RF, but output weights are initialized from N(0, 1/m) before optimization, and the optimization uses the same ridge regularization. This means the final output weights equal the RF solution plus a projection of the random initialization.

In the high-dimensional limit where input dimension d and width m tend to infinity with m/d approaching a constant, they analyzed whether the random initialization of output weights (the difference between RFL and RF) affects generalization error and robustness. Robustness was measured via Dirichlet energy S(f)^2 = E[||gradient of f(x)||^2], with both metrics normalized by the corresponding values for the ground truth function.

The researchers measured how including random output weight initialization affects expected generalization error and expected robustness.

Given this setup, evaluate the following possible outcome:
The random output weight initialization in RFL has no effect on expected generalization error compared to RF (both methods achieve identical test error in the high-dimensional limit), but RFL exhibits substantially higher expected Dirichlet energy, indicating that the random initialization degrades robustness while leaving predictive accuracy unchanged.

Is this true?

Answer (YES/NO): NO